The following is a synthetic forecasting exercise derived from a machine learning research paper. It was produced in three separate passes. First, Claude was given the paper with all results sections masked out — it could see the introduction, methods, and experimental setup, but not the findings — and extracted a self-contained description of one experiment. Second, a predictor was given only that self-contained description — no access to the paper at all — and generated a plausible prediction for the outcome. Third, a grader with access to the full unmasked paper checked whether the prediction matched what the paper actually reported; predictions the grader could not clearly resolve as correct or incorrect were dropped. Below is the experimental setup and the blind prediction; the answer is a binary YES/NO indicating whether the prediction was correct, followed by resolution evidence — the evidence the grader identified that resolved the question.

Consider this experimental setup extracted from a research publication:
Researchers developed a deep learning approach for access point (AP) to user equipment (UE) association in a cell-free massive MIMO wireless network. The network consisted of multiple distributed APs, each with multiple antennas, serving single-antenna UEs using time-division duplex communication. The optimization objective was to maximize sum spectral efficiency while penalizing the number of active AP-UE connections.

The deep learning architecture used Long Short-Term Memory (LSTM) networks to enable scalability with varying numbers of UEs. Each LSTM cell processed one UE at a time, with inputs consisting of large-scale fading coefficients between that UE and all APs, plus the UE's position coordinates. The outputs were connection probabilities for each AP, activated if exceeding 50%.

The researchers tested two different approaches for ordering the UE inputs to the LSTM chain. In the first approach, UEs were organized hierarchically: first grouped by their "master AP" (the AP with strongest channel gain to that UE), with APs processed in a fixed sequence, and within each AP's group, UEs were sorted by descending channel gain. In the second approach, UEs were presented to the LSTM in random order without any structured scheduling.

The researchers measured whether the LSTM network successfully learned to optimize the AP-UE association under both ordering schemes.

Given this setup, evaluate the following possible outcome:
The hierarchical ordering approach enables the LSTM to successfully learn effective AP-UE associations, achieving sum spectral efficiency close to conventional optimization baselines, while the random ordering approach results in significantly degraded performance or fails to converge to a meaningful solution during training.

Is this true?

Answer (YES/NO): YES